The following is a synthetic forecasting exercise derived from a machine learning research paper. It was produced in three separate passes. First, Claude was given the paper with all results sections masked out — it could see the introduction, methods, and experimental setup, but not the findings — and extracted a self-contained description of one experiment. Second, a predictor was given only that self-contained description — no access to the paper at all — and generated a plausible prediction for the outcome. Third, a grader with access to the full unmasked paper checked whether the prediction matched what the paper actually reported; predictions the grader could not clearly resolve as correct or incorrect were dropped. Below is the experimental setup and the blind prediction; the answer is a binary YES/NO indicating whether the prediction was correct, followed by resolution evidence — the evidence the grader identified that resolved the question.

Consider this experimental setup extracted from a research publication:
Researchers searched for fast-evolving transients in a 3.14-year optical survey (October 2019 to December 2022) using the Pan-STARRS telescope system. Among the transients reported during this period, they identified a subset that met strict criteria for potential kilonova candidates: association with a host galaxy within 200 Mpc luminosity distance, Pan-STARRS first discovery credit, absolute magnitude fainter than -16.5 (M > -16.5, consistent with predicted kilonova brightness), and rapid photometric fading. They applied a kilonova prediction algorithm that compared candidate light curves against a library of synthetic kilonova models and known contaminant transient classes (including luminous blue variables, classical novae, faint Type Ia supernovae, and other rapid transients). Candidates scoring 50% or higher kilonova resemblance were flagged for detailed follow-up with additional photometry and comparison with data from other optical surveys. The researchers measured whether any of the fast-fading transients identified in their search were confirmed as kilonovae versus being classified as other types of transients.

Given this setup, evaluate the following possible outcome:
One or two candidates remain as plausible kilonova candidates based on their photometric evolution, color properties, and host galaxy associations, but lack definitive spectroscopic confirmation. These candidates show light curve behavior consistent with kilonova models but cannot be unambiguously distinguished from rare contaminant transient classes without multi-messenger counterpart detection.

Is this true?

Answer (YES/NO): NO